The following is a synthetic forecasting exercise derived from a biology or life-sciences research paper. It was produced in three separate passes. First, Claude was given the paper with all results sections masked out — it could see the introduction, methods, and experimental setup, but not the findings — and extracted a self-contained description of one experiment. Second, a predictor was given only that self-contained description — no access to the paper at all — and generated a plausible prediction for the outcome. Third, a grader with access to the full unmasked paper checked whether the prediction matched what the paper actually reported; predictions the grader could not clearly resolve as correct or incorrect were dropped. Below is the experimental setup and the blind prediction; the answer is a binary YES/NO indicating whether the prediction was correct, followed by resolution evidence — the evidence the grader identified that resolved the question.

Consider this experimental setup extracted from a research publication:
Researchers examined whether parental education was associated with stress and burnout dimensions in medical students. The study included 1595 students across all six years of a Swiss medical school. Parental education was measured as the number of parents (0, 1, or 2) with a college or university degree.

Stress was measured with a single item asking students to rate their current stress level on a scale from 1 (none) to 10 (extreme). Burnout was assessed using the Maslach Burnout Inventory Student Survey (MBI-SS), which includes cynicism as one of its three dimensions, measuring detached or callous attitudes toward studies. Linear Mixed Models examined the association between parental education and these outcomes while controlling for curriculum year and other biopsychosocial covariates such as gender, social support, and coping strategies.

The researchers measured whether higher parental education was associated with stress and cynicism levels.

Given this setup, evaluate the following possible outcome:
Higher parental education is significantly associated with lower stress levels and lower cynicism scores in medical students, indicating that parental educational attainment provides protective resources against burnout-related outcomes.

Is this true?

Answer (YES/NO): NO